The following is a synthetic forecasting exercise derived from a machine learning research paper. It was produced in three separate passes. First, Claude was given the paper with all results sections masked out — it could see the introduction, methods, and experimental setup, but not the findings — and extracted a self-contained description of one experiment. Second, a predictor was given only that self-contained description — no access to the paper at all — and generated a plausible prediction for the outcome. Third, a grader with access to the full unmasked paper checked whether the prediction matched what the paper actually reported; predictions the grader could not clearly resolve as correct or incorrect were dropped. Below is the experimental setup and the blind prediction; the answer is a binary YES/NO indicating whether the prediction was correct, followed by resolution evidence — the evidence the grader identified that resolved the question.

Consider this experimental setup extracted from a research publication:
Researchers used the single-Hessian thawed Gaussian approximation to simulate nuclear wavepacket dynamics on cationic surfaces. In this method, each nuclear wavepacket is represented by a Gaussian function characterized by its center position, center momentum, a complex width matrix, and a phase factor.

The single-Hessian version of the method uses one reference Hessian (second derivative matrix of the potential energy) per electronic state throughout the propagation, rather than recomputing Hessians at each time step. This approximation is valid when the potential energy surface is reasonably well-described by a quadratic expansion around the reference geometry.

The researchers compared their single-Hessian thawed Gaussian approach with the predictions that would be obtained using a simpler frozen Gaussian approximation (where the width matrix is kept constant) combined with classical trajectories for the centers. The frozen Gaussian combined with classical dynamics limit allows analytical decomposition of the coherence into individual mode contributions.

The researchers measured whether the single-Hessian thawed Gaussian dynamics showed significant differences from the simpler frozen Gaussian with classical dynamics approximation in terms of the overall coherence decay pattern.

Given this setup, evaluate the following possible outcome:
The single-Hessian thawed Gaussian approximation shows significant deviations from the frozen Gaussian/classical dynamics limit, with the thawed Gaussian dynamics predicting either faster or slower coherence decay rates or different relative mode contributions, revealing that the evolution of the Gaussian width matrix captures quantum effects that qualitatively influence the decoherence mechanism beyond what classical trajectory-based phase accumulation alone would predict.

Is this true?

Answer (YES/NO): NO